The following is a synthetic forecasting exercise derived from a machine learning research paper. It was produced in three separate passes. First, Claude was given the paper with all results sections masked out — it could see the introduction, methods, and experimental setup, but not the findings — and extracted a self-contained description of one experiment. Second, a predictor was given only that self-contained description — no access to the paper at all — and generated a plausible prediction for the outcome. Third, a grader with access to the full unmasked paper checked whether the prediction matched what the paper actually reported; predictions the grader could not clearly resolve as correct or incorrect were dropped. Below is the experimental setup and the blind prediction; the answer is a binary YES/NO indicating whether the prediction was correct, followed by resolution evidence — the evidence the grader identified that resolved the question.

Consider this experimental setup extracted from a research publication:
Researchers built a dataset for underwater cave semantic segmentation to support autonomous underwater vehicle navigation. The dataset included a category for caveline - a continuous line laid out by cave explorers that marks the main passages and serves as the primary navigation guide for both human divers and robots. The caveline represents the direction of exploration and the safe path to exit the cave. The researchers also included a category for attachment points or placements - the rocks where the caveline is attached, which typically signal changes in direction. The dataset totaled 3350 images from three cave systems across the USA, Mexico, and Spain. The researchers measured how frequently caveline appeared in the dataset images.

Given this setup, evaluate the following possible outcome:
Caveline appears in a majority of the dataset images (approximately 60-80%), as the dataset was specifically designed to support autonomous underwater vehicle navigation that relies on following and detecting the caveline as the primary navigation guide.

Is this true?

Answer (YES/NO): NO